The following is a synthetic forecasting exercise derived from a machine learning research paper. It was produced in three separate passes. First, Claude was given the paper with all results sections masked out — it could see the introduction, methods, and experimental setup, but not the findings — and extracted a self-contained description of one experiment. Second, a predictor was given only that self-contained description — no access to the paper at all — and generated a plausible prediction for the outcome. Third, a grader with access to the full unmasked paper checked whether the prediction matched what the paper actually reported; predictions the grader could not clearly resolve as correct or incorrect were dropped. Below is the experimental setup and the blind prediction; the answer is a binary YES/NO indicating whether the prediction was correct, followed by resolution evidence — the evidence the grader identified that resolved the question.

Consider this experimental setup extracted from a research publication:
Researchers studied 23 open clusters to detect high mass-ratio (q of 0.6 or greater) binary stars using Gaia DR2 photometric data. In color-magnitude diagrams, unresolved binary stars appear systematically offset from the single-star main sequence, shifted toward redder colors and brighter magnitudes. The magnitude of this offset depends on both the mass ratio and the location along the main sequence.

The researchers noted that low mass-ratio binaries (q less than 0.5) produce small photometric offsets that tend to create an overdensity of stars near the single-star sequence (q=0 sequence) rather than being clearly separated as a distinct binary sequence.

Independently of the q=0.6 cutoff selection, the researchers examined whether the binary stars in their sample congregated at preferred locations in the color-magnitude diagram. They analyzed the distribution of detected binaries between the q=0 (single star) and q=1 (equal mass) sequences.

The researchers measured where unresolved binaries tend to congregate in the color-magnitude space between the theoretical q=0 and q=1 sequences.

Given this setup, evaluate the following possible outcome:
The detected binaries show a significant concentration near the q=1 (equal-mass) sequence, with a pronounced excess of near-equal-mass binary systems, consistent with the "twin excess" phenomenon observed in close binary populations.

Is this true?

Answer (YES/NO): NO